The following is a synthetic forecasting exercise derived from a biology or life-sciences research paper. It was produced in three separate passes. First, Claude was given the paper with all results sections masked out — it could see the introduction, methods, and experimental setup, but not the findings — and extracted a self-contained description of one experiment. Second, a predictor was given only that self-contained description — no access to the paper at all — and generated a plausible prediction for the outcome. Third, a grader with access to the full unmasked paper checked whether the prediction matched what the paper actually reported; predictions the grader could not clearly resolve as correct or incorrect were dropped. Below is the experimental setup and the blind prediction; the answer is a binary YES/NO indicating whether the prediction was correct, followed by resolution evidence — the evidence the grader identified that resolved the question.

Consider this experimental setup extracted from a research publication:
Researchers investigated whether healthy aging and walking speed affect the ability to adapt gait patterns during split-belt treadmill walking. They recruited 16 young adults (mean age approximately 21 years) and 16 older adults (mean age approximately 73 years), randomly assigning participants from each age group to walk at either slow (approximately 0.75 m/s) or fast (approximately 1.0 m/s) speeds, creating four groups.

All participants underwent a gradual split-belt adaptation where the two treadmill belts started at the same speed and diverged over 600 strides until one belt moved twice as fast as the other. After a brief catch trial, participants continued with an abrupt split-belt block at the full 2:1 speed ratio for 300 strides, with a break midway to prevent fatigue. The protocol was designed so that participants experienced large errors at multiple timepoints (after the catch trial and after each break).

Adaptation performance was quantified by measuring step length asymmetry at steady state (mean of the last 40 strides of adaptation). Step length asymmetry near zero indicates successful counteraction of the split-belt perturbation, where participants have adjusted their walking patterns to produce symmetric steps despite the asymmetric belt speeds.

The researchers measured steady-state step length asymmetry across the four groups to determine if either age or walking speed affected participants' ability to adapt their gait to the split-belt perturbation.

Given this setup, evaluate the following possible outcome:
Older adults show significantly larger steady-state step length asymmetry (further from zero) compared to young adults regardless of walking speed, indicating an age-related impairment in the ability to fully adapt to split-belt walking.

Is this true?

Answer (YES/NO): NO